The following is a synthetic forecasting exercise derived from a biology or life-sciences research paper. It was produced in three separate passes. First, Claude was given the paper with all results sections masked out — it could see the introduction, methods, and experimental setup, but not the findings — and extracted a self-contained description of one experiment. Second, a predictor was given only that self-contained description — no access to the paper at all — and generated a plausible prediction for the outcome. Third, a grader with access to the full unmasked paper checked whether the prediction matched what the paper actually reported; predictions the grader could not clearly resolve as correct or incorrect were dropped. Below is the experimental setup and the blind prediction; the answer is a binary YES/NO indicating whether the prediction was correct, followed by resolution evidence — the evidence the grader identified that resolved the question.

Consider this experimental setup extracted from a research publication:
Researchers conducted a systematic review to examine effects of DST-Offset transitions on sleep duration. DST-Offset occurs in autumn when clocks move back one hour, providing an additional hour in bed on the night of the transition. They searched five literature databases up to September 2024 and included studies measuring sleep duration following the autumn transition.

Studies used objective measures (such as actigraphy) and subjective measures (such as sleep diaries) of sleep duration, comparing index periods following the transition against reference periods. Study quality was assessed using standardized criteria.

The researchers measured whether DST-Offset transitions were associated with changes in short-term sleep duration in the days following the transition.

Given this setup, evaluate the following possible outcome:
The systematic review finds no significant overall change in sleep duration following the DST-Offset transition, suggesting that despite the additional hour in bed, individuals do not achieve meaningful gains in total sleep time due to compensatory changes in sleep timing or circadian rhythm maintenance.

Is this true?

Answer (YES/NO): NO